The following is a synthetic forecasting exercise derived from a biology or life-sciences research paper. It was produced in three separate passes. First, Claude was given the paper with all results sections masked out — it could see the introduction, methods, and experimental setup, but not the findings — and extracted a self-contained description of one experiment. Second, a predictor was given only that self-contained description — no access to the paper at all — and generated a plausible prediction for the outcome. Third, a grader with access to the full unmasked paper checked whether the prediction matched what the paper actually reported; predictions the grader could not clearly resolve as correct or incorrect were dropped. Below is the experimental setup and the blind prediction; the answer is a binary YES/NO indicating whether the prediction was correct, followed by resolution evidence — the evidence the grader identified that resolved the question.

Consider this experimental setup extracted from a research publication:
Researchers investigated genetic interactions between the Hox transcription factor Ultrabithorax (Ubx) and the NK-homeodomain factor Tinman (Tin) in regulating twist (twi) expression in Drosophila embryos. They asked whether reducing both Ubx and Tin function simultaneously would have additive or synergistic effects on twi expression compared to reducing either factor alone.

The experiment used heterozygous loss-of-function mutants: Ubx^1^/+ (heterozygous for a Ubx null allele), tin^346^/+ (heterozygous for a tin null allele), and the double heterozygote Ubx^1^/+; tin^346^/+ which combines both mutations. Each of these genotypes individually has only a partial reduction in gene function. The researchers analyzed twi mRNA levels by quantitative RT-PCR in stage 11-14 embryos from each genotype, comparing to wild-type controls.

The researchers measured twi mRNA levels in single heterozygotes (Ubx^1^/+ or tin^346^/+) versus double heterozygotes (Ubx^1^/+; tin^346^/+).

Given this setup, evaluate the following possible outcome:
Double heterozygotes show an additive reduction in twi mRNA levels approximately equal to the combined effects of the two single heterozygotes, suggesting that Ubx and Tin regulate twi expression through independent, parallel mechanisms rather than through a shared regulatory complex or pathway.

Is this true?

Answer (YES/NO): NO